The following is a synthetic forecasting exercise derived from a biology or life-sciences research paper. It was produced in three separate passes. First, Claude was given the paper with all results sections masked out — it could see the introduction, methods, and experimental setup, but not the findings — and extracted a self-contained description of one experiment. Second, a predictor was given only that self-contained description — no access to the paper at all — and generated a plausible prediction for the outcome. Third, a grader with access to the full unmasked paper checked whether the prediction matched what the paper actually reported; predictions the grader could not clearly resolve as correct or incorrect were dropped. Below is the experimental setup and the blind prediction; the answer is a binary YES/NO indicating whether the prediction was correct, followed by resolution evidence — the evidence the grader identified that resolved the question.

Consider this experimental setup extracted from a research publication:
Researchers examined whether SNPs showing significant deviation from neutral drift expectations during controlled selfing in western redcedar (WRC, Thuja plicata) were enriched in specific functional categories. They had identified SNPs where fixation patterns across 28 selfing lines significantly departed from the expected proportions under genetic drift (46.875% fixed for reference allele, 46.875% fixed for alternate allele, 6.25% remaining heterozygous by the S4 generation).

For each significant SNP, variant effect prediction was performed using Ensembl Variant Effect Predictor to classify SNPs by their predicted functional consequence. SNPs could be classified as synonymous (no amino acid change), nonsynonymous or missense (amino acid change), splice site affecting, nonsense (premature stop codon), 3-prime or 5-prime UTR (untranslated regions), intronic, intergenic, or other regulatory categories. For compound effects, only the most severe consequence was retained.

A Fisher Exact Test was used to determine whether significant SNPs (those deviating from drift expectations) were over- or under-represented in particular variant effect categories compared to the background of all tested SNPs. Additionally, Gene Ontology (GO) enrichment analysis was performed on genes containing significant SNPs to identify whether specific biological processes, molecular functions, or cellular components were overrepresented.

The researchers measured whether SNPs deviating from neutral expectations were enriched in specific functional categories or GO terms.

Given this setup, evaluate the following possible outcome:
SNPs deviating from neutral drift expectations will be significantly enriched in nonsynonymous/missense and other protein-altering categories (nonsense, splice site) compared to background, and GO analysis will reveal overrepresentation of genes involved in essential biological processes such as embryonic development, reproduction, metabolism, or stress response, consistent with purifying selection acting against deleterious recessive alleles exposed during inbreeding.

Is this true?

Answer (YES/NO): NO